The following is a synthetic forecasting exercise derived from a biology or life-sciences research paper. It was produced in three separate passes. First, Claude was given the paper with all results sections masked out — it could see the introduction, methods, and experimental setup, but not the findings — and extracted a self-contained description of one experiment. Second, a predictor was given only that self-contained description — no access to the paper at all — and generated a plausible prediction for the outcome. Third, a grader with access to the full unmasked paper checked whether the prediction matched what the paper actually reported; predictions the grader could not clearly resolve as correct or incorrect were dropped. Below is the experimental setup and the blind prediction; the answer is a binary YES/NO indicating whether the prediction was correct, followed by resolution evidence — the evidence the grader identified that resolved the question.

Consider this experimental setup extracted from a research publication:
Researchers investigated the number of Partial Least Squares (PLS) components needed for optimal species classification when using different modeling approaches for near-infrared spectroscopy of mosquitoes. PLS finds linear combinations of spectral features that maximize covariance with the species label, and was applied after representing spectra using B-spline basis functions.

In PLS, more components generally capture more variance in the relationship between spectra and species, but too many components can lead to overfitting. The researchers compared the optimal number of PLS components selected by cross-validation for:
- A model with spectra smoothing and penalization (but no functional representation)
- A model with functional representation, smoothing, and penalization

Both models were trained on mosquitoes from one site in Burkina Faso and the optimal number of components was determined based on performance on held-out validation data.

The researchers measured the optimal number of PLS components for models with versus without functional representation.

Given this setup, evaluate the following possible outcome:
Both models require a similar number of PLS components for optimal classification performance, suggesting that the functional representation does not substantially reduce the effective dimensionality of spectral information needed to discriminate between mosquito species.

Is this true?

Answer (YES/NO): YES